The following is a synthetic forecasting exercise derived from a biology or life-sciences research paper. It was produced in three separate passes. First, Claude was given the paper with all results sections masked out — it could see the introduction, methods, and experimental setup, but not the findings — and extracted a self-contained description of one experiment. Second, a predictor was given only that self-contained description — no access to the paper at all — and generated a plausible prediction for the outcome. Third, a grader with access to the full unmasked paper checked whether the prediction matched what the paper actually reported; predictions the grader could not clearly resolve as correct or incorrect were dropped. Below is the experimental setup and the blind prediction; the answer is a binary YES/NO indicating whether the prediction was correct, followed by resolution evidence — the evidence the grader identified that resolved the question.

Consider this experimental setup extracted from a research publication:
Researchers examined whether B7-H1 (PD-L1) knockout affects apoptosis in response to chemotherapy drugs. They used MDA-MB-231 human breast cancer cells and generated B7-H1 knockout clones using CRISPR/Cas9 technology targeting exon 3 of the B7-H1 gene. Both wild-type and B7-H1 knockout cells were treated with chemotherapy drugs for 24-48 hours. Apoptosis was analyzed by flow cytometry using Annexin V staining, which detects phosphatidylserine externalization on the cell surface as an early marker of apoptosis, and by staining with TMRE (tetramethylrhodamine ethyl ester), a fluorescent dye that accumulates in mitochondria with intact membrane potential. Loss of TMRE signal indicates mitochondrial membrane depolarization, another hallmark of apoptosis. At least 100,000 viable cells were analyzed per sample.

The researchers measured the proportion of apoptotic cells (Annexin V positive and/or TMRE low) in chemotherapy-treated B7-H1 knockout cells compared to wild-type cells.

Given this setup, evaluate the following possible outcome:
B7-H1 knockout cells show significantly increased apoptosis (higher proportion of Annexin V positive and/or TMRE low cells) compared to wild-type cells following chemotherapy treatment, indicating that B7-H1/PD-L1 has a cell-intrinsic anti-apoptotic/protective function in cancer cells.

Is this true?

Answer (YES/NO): YES